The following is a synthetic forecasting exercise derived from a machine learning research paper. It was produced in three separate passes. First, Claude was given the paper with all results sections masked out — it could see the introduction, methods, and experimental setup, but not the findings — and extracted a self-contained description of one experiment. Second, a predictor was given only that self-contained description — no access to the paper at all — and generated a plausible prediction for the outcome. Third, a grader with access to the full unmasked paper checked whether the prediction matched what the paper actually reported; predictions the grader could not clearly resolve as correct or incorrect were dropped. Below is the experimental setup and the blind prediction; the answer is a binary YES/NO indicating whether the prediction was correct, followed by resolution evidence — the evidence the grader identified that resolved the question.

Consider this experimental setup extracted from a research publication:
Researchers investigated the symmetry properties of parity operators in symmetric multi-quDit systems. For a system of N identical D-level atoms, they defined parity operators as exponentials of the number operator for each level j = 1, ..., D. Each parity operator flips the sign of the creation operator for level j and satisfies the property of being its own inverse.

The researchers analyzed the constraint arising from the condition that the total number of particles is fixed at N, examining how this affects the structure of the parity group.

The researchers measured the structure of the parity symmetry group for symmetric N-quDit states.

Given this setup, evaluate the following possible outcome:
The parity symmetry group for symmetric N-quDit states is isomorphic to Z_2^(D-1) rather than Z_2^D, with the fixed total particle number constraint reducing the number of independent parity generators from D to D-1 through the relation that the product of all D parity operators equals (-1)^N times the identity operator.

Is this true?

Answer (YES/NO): YES